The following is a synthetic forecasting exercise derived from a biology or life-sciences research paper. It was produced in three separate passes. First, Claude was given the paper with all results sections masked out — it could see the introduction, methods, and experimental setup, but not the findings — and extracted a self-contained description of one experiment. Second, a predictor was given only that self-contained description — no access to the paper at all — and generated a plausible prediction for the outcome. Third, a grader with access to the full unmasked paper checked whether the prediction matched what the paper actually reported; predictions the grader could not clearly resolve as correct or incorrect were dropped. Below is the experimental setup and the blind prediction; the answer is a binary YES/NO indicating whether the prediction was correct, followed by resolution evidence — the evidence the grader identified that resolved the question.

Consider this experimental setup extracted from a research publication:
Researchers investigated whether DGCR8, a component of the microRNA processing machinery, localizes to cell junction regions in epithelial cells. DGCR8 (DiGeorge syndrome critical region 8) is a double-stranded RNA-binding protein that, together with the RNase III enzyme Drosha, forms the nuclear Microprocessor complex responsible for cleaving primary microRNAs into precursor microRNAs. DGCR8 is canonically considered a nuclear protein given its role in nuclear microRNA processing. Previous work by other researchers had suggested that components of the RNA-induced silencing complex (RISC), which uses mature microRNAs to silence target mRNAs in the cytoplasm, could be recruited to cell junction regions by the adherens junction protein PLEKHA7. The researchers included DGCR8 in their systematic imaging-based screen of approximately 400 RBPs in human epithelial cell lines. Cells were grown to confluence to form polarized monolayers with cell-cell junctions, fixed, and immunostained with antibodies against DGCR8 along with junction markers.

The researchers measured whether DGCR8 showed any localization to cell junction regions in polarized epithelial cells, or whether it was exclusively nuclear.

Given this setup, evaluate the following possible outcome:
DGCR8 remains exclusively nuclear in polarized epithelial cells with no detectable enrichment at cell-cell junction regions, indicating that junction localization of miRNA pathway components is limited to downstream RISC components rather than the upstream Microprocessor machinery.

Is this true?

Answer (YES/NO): NO